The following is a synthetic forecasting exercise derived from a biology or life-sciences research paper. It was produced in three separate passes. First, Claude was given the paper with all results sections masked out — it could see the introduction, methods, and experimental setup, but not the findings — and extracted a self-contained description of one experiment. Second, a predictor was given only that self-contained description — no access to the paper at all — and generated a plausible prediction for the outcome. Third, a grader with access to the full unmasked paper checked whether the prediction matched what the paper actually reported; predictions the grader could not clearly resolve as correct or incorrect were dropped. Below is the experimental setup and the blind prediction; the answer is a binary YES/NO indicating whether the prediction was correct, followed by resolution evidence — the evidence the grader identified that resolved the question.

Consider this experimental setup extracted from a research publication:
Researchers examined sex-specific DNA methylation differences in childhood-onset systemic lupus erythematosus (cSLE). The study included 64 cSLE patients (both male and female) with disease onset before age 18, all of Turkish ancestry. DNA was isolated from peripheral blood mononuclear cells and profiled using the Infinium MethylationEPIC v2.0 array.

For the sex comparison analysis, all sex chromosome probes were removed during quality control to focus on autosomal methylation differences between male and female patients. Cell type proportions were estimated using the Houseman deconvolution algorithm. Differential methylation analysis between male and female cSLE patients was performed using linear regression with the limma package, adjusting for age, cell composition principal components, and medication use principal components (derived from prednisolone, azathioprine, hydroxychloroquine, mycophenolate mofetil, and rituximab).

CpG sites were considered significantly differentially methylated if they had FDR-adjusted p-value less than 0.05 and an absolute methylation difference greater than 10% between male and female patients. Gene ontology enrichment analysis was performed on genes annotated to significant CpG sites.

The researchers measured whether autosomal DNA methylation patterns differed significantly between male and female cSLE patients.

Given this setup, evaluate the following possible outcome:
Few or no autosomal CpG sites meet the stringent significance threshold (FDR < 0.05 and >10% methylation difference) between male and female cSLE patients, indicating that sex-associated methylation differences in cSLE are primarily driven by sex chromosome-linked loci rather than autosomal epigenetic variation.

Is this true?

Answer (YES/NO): NO